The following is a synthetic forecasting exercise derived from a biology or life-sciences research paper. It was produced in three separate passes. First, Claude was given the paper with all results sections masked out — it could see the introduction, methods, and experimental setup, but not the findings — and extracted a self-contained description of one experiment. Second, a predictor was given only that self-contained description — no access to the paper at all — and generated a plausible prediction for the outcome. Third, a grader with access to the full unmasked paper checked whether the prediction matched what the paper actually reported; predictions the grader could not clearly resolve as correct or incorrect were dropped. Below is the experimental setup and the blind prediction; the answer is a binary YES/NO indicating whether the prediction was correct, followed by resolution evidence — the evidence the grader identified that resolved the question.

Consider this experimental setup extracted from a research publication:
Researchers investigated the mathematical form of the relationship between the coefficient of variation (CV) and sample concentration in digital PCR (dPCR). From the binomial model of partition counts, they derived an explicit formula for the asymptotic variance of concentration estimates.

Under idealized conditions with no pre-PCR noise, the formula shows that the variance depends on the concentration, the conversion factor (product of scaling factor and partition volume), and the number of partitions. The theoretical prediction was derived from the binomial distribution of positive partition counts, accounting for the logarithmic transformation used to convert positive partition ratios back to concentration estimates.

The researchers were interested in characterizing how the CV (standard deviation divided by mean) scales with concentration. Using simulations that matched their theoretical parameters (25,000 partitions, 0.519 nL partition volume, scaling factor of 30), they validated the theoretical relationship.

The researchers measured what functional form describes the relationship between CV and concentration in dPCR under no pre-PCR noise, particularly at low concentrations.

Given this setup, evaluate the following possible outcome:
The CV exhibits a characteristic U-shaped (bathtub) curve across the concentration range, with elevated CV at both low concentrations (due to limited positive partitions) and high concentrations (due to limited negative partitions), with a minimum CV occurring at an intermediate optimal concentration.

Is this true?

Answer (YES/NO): YES